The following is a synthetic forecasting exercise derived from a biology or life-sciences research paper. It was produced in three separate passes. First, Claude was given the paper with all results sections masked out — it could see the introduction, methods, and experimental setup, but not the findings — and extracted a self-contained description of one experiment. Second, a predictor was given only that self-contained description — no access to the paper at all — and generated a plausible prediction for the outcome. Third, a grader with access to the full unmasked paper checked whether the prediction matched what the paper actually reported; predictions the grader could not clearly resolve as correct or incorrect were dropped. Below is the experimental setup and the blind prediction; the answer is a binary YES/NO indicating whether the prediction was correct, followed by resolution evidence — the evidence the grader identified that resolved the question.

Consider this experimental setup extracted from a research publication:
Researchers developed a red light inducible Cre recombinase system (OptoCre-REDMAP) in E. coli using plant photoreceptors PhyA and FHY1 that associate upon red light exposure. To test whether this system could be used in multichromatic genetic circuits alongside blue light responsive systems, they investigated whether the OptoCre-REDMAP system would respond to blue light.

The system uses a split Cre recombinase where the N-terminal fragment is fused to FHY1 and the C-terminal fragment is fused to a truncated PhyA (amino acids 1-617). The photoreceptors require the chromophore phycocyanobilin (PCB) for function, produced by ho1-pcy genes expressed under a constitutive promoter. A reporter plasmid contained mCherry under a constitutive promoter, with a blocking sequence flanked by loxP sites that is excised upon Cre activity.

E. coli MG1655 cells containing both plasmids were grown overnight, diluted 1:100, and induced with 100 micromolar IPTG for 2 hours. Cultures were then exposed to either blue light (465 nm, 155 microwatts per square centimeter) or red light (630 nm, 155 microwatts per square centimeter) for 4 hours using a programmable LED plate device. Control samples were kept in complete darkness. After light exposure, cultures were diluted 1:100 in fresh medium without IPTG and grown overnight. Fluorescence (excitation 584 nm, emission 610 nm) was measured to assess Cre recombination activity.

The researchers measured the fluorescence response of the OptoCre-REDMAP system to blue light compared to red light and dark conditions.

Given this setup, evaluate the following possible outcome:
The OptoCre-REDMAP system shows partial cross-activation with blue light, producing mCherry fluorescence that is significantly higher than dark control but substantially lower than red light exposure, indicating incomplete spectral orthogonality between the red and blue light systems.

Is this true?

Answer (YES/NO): NO